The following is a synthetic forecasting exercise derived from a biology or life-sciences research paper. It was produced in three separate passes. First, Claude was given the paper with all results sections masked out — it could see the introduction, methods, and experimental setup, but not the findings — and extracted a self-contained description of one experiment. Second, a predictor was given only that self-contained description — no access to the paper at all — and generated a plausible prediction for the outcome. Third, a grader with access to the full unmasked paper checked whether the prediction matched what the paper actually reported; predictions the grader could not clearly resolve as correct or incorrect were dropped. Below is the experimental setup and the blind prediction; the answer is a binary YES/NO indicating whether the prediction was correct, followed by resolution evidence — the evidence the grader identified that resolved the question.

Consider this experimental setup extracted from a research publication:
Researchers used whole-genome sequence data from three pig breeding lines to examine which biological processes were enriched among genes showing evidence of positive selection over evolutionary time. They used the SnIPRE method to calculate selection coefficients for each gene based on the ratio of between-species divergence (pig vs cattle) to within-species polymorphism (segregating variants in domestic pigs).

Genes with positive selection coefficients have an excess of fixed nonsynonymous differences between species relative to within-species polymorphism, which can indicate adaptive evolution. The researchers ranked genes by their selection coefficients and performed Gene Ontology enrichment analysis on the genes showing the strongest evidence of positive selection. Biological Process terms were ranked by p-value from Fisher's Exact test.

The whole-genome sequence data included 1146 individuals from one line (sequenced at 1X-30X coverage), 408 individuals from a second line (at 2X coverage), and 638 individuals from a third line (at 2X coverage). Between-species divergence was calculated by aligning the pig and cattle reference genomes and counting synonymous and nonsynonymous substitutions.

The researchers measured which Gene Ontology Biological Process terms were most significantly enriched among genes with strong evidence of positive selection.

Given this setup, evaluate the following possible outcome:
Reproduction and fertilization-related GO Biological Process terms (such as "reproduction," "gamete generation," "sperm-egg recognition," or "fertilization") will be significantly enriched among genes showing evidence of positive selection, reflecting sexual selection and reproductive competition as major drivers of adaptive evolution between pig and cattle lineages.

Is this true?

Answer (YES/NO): NO